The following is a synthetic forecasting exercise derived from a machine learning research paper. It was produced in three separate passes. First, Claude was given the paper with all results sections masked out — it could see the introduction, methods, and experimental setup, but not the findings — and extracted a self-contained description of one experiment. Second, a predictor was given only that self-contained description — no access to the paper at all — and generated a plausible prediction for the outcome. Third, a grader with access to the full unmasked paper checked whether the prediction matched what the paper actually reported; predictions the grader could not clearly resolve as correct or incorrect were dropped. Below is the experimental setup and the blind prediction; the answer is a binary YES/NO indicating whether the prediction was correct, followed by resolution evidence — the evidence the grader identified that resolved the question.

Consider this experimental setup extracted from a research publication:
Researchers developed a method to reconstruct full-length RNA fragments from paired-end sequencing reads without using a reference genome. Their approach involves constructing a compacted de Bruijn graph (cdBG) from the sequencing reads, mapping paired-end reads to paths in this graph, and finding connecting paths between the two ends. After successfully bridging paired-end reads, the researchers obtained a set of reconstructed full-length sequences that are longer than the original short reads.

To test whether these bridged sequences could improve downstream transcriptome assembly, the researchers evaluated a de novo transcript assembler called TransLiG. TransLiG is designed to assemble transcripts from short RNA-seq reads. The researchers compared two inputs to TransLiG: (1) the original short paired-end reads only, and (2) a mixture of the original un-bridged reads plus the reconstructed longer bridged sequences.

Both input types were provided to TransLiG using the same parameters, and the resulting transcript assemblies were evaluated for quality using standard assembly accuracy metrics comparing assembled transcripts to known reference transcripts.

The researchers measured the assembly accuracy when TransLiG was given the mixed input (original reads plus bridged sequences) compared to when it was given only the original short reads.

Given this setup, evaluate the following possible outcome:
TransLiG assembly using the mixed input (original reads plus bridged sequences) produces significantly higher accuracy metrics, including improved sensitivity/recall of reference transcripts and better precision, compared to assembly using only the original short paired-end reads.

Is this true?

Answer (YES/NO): NO